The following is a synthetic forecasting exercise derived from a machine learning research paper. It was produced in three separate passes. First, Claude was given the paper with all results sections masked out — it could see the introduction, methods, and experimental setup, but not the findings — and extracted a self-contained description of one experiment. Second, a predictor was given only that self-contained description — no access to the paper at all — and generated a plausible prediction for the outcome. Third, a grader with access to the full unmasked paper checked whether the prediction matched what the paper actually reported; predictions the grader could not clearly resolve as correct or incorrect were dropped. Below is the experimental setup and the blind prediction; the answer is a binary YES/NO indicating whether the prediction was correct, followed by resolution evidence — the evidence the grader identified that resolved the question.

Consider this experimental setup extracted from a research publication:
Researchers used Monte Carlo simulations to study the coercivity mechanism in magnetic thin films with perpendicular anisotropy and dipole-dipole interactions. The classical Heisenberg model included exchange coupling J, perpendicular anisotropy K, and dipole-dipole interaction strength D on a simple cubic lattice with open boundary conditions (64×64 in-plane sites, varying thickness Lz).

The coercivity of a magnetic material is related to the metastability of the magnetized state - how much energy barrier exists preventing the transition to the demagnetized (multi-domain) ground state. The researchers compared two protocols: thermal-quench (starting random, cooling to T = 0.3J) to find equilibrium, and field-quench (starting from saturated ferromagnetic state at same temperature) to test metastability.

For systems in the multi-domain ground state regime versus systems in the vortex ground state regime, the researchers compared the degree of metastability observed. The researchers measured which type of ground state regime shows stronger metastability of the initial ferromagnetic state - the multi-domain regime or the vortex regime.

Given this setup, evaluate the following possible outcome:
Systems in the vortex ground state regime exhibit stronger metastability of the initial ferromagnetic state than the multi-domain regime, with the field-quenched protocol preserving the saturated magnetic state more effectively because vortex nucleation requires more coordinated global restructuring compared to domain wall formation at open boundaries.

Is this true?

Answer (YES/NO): NO